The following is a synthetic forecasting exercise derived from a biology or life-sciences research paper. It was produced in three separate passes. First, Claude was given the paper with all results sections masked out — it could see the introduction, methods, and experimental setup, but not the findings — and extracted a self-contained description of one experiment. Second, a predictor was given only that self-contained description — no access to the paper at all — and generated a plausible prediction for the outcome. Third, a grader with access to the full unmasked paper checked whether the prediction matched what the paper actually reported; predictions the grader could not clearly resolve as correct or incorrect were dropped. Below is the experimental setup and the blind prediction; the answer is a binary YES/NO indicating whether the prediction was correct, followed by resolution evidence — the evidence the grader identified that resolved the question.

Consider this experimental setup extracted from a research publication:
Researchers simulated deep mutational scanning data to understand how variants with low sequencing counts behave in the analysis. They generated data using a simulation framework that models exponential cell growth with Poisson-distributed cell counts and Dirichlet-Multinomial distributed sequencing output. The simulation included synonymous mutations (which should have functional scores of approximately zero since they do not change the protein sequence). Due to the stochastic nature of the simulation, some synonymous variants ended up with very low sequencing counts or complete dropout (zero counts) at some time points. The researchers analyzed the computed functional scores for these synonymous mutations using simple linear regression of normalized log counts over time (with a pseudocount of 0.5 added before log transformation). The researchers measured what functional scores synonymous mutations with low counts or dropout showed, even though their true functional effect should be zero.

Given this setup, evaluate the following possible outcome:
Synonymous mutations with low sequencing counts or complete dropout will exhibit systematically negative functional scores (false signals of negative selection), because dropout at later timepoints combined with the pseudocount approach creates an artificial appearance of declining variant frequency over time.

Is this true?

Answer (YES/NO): YES